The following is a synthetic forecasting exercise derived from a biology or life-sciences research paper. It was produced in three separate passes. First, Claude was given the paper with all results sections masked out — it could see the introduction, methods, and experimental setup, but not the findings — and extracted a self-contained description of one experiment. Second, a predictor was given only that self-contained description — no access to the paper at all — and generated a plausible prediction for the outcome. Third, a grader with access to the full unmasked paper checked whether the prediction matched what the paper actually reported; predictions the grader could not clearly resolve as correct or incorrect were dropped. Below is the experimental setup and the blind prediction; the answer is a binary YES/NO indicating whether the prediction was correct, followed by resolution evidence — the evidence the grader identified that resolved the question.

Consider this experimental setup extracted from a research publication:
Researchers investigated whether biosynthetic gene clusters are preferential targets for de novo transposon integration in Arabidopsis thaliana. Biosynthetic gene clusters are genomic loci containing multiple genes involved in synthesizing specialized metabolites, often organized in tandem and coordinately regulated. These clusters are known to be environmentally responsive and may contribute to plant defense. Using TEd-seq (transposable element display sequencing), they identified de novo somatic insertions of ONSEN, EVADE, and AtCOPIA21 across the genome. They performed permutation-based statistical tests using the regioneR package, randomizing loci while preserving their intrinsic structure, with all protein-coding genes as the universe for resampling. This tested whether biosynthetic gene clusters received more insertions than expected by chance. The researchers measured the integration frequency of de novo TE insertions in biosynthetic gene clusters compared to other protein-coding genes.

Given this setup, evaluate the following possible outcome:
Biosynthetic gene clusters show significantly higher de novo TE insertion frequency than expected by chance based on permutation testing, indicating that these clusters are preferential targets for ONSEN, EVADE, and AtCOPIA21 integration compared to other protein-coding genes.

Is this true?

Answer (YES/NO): NO